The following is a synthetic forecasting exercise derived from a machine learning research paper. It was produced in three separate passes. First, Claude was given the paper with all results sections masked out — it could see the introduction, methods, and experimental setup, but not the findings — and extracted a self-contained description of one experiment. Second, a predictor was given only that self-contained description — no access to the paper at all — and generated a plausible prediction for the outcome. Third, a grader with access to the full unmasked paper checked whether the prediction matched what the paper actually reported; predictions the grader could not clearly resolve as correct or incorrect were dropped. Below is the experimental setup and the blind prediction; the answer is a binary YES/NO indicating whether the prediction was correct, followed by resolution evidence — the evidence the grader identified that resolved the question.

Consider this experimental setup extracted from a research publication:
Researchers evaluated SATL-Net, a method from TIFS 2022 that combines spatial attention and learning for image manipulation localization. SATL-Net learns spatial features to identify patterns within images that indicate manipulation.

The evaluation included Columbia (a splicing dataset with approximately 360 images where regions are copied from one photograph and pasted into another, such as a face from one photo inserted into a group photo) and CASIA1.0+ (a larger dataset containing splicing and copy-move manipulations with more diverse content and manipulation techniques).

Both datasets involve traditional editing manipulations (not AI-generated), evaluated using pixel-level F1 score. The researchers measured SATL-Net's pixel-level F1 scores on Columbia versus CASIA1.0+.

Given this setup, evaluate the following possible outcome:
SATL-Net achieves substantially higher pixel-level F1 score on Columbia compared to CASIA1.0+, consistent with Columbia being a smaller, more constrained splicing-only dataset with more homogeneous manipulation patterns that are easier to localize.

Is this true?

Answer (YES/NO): YES